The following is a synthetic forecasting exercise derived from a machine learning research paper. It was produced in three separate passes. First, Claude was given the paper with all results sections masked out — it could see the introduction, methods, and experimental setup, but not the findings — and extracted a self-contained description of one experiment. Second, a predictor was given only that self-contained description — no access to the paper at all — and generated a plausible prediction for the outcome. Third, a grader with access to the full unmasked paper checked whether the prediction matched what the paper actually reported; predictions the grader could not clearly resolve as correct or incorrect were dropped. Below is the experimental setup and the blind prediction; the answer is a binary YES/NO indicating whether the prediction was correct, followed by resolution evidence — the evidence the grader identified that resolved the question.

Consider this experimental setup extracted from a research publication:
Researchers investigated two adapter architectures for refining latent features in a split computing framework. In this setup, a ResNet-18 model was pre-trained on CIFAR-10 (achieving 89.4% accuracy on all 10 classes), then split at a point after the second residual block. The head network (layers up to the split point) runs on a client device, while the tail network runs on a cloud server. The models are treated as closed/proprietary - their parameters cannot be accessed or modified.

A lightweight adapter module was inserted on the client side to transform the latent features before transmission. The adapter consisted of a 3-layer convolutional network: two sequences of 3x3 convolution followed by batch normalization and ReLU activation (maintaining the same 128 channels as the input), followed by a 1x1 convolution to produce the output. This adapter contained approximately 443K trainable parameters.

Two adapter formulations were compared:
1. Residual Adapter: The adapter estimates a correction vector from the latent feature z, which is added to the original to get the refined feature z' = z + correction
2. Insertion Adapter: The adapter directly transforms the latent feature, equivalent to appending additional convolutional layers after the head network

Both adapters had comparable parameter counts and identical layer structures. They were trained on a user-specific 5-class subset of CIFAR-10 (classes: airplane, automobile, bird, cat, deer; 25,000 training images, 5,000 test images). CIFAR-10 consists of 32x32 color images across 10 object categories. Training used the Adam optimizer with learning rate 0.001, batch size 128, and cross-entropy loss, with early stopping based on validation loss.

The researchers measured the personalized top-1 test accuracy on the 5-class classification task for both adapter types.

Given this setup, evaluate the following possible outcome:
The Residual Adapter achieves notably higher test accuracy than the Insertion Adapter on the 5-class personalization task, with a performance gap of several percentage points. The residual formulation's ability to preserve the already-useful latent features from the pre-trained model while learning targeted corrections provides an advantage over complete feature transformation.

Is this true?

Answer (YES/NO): NO